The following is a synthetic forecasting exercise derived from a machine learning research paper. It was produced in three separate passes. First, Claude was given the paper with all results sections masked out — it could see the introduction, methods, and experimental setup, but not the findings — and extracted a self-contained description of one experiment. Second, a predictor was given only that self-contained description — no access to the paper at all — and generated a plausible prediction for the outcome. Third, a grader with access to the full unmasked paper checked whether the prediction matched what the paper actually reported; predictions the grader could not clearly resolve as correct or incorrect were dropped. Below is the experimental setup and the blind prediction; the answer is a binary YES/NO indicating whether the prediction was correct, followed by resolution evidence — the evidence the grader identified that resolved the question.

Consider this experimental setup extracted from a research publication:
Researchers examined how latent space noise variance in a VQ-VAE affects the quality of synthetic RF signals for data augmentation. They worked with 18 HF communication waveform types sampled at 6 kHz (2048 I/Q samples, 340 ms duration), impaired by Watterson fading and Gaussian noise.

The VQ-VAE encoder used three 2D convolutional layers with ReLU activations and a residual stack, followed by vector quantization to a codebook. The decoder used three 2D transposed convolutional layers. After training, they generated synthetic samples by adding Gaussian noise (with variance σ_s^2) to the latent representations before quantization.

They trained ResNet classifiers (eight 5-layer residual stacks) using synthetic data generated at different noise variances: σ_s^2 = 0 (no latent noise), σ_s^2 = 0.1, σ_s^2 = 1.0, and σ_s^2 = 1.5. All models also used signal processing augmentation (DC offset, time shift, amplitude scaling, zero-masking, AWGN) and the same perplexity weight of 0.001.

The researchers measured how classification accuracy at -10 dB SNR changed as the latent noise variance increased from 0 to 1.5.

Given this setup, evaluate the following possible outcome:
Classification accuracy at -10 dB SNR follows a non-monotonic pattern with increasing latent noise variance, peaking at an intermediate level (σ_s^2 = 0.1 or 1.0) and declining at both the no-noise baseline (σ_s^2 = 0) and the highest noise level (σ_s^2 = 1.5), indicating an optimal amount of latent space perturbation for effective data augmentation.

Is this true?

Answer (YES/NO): NO